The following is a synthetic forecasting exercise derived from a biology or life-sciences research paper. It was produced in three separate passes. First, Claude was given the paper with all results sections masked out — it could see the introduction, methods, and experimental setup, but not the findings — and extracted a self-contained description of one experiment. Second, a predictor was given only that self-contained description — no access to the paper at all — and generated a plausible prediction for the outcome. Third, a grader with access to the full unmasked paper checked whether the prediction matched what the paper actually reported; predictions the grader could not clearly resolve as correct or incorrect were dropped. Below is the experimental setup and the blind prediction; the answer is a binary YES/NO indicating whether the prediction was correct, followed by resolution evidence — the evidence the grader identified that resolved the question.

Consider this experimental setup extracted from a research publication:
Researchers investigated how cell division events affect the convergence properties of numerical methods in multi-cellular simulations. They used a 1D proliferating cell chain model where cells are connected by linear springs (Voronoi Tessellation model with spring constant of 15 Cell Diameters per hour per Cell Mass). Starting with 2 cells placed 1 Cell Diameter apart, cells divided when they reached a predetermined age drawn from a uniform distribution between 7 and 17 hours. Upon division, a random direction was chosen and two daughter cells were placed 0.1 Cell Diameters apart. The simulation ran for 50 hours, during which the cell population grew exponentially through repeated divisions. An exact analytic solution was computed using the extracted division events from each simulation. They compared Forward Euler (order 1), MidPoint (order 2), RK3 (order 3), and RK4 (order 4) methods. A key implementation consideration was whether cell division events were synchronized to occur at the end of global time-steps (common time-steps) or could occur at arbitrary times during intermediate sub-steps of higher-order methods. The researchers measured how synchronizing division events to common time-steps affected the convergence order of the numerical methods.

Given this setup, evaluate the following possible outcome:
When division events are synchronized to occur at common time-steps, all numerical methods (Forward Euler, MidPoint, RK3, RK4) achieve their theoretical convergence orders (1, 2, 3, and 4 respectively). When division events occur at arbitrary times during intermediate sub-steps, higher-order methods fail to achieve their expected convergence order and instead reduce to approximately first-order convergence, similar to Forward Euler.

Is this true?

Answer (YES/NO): YES